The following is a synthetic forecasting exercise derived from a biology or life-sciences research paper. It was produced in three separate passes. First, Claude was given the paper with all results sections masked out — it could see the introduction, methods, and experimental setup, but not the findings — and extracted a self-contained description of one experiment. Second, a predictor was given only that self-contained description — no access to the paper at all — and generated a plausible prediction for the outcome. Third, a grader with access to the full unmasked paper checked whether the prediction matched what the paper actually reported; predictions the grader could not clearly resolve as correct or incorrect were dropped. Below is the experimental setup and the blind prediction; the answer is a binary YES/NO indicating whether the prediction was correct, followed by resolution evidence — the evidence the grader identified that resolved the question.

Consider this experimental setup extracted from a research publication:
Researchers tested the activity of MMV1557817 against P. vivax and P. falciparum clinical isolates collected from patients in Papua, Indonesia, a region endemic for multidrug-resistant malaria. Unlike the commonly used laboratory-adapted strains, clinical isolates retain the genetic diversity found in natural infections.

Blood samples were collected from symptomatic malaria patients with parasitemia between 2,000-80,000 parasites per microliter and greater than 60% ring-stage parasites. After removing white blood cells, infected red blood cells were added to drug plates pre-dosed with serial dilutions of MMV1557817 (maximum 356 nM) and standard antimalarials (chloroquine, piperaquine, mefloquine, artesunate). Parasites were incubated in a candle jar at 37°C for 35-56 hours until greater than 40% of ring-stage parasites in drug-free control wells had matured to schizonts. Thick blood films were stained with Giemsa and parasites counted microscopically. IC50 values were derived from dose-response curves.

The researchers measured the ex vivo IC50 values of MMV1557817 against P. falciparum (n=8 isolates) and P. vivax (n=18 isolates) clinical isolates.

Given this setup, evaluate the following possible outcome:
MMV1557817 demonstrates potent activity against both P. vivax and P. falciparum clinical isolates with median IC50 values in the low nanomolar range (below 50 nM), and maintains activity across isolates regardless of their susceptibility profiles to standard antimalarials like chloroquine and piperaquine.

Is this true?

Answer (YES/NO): NO